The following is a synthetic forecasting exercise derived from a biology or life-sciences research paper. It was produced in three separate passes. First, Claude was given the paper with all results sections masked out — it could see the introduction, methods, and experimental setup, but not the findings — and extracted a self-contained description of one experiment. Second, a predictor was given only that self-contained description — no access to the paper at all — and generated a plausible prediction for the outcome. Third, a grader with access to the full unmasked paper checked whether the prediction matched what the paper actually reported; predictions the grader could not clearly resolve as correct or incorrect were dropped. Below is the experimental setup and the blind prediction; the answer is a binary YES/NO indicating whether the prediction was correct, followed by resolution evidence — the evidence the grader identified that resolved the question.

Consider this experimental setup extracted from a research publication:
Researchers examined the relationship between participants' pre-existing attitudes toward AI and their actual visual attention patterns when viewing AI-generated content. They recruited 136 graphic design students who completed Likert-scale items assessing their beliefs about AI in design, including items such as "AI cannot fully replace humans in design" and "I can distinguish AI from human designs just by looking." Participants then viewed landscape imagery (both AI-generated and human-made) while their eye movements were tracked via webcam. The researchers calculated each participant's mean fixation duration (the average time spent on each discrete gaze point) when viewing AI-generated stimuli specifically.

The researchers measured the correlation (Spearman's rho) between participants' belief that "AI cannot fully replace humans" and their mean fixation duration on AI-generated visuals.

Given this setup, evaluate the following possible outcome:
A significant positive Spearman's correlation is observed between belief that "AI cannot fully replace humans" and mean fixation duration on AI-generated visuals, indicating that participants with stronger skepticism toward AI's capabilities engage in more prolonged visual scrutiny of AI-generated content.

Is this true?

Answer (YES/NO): NO